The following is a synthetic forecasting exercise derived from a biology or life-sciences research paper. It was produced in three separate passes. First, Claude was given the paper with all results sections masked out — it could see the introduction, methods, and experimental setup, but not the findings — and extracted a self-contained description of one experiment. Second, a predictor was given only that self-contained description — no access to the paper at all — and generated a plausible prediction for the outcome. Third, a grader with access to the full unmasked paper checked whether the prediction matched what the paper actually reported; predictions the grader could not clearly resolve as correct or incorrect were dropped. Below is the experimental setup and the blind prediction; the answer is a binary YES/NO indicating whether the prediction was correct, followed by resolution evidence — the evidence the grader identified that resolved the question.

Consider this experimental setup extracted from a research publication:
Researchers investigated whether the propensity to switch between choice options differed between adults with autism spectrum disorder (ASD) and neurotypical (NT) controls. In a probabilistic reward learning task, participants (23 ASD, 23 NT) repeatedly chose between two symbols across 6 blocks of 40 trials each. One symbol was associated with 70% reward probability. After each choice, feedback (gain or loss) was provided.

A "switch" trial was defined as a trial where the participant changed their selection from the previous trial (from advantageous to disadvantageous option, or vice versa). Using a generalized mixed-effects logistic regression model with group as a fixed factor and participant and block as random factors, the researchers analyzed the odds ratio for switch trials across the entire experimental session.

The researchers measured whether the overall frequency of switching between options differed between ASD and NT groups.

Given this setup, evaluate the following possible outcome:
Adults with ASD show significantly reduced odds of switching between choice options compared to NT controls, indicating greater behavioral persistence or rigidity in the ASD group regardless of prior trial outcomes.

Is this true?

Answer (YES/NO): NO